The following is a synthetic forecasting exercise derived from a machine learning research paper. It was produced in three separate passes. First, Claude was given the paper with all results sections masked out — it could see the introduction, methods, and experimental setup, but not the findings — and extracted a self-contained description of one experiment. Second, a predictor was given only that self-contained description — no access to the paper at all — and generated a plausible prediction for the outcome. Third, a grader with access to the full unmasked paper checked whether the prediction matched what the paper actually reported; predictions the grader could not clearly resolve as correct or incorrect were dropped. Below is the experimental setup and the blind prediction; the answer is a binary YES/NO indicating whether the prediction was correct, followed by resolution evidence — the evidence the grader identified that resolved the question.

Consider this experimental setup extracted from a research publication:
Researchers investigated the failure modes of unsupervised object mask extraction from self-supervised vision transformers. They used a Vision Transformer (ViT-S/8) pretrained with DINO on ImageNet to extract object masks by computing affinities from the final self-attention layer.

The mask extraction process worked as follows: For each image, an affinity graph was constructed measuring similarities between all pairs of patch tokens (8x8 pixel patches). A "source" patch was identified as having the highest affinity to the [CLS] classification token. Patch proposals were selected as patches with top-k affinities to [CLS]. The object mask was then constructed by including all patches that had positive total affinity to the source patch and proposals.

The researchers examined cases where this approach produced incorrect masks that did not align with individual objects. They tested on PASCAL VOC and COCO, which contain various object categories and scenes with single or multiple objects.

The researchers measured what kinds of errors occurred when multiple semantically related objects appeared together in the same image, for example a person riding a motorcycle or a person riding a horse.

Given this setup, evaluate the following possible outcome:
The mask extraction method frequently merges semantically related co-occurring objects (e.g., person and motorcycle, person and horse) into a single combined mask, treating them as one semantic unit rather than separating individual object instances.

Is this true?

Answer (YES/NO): YES